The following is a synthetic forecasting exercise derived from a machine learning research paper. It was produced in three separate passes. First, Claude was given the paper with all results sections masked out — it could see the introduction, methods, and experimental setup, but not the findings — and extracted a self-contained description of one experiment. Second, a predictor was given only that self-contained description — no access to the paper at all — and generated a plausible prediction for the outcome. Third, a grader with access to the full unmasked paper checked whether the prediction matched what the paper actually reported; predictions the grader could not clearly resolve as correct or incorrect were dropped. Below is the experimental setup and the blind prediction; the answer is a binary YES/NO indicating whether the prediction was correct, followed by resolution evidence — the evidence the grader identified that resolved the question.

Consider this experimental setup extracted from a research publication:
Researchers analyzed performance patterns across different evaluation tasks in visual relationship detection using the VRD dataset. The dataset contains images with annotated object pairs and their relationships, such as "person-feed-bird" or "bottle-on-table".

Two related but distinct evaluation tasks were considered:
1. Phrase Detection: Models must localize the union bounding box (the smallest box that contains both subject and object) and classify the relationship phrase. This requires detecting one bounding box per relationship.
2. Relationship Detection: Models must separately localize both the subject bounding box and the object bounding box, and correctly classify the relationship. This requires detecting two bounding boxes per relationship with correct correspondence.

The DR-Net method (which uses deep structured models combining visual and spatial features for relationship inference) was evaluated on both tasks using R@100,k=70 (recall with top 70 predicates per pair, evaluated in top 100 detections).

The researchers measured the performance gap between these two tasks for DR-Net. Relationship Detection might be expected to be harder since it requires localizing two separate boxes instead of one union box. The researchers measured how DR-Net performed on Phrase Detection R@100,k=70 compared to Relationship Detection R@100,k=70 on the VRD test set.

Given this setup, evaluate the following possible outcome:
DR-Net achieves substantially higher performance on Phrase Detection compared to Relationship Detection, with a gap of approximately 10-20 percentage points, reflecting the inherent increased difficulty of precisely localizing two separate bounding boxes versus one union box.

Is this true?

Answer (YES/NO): NO